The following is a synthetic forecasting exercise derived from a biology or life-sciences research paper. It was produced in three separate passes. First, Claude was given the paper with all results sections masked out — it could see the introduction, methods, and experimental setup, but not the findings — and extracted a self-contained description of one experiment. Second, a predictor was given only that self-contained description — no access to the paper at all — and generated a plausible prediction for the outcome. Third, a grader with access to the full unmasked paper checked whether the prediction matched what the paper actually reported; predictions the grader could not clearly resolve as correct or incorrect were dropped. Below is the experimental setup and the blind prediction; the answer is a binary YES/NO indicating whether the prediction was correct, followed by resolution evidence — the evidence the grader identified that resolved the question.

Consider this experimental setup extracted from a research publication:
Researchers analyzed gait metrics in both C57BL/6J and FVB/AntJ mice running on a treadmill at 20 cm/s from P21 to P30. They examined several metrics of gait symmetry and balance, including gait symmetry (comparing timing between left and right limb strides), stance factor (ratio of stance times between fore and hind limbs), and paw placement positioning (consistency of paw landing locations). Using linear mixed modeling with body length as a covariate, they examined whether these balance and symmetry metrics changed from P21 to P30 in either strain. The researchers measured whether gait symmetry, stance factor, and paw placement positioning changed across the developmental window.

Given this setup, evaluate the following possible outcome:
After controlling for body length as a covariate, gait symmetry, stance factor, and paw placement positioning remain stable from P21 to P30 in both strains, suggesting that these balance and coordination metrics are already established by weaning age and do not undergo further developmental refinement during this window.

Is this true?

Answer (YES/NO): YES